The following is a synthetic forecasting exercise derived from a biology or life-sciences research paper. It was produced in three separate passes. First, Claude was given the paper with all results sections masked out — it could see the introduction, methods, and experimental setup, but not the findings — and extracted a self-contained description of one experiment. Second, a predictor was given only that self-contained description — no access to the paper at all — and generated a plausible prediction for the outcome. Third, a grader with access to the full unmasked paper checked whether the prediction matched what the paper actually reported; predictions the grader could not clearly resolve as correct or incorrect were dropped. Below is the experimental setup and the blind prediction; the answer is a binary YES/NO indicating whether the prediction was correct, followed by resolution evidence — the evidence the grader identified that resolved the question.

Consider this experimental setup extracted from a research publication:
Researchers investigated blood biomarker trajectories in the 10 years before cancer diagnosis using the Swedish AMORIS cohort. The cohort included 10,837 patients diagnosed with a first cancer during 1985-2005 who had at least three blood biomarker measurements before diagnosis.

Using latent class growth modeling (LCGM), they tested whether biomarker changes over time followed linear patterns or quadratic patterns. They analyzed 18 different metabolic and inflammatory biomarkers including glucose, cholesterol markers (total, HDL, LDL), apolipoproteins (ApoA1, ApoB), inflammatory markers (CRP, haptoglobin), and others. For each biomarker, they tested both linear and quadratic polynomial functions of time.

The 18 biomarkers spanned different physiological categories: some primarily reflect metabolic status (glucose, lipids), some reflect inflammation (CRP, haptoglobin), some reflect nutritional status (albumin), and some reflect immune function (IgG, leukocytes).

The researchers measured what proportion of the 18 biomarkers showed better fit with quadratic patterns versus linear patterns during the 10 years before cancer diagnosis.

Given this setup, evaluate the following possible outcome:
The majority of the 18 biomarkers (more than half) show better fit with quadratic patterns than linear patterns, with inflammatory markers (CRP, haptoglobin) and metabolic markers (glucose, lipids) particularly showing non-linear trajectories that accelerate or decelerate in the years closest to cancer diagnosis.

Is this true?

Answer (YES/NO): NO